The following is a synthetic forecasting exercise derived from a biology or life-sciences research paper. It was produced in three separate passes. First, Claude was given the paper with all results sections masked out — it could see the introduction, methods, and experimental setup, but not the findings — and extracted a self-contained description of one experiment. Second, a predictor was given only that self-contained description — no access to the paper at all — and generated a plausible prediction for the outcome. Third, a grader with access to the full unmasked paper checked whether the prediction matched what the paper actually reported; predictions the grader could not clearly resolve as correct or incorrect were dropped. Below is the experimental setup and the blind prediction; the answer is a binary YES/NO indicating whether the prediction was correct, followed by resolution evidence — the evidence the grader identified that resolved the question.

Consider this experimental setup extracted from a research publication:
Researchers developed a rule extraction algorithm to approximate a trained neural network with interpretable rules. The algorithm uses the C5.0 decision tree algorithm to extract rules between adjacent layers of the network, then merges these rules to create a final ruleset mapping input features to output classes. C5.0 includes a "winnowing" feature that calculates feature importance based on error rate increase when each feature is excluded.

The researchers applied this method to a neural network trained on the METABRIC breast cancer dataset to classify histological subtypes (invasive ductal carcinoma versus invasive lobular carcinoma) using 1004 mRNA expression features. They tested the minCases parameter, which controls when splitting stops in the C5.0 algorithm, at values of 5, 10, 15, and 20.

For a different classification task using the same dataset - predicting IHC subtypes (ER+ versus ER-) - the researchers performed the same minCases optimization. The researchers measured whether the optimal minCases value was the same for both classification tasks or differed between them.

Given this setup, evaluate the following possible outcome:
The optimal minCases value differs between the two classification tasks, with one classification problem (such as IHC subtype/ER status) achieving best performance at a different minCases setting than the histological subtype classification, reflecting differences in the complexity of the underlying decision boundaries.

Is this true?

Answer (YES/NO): YES